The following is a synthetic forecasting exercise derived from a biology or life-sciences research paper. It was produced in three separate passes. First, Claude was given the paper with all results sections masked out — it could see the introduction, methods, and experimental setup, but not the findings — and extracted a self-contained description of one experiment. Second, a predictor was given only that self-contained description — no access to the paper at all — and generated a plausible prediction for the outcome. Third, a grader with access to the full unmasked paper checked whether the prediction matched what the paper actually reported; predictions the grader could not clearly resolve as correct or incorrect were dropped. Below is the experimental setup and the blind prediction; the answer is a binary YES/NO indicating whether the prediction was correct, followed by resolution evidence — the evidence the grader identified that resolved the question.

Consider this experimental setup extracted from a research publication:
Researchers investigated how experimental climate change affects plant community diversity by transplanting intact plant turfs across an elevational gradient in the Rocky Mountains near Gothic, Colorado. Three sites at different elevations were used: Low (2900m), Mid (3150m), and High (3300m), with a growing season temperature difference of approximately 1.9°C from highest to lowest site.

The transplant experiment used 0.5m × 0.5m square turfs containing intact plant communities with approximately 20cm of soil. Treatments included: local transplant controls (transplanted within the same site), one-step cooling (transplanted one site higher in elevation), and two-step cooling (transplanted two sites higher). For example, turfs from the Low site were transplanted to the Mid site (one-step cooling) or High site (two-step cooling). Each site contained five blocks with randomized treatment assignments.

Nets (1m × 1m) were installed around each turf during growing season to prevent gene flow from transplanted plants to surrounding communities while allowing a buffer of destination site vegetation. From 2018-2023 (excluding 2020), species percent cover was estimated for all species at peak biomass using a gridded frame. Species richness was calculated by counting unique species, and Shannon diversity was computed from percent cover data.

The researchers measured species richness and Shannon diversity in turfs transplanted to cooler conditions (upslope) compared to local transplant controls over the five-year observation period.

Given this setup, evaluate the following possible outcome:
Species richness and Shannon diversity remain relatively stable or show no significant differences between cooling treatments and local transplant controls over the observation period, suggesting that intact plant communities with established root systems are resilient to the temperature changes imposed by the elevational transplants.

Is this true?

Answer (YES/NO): NO